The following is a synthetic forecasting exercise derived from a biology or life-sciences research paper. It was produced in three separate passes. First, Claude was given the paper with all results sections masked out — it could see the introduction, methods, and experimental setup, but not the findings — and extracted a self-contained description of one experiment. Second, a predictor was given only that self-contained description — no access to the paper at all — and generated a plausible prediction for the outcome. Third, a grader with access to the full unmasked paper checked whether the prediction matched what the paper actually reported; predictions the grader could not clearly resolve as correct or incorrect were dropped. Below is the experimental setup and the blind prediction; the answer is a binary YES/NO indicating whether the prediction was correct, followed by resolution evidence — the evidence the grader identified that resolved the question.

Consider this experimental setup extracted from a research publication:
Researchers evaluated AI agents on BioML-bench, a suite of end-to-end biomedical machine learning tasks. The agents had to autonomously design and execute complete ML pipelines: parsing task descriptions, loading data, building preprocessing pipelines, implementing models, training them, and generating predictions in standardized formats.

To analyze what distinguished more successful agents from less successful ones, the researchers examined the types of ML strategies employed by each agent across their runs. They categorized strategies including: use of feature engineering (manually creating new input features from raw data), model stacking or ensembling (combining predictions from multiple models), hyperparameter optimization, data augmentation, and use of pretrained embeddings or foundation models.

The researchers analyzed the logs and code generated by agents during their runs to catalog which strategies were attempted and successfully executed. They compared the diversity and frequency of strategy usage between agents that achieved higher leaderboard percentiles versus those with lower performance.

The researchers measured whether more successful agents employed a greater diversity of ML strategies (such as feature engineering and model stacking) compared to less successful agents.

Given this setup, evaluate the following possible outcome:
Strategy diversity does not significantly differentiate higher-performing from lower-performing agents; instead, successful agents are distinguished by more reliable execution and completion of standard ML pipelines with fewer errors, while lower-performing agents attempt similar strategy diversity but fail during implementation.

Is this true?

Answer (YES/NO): NO